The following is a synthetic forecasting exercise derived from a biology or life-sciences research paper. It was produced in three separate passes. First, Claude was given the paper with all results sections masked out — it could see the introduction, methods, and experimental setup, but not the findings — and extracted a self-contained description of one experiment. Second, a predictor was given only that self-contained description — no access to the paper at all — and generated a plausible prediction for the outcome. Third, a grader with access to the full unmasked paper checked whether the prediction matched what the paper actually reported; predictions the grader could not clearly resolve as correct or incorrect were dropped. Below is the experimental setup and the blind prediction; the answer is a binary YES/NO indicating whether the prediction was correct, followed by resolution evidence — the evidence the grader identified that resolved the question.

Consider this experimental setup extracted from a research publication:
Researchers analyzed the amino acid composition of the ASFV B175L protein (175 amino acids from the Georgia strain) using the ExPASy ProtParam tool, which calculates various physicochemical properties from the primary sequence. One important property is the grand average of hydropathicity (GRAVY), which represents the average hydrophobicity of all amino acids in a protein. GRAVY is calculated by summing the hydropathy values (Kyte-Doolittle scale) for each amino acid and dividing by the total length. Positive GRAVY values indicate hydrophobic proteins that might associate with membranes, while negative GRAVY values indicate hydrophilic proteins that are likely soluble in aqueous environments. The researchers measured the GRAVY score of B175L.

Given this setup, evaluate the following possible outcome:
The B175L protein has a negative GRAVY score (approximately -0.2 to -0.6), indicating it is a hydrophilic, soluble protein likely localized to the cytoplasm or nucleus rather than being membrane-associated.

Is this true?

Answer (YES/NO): YES